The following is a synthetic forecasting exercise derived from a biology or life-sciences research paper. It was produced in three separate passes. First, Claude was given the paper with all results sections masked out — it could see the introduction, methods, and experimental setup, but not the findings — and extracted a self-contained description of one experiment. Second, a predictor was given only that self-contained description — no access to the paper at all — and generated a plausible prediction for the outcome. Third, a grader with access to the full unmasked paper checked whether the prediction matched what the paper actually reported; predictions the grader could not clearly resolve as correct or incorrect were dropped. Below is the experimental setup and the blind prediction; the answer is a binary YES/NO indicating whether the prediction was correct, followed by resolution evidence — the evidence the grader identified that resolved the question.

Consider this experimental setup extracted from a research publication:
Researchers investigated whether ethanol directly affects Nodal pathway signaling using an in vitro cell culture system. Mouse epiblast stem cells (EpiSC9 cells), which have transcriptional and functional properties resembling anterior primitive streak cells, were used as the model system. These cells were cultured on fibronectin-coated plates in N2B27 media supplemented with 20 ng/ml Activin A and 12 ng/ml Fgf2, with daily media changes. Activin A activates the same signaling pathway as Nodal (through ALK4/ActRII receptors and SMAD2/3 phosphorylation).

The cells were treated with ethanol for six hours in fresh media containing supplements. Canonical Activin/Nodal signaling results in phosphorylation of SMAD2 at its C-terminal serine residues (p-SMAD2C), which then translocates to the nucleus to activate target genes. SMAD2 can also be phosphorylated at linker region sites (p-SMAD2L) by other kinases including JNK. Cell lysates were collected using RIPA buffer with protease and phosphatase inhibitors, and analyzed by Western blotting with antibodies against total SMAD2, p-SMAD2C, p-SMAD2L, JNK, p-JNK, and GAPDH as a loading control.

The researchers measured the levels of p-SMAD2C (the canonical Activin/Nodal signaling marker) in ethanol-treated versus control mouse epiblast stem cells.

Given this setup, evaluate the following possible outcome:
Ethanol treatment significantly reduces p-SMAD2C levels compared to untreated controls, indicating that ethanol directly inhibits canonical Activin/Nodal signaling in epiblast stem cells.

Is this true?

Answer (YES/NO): YES